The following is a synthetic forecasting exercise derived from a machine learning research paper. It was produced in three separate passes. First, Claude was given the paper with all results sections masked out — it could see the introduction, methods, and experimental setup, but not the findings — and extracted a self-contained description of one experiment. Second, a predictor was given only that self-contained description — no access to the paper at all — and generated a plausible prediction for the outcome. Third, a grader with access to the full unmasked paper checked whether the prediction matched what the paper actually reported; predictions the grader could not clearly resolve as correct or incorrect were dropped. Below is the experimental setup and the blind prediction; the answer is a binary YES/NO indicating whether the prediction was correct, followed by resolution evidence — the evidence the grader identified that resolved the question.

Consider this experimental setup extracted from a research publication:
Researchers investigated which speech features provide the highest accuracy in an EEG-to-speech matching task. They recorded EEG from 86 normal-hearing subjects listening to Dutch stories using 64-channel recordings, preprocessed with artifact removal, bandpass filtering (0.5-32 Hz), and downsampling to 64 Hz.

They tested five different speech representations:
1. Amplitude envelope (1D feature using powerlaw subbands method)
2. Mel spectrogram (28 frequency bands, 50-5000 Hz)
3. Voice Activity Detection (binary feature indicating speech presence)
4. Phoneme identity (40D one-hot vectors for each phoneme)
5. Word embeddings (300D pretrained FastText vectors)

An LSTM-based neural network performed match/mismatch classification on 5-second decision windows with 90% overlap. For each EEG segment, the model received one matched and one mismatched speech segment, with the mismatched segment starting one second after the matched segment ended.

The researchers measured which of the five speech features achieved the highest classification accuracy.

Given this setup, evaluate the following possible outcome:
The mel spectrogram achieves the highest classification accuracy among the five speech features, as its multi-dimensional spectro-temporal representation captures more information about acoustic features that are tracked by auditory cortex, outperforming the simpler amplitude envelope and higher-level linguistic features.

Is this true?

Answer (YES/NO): YES